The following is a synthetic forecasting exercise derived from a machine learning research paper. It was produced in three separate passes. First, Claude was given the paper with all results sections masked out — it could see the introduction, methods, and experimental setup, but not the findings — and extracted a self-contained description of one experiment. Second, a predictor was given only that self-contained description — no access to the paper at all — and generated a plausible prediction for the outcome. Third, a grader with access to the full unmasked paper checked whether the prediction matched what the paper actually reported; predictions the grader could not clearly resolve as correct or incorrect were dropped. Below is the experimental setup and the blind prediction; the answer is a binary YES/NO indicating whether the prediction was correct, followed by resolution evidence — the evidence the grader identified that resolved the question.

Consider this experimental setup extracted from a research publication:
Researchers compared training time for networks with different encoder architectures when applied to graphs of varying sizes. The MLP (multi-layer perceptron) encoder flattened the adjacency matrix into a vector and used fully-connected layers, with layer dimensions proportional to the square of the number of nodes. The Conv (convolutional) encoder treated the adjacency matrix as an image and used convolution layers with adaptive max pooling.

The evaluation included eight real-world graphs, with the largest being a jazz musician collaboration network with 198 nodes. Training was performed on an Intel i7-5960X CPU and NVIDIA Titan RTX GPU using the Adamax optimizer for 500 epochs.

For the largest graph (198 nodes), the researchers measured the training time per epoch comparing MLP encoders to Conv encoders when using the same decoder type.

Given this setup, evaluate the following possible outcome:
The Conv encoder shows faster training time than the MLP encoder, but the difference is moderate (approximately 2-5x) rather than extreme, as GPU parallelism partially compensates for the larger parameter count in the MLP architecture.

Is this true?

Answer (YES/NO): NO